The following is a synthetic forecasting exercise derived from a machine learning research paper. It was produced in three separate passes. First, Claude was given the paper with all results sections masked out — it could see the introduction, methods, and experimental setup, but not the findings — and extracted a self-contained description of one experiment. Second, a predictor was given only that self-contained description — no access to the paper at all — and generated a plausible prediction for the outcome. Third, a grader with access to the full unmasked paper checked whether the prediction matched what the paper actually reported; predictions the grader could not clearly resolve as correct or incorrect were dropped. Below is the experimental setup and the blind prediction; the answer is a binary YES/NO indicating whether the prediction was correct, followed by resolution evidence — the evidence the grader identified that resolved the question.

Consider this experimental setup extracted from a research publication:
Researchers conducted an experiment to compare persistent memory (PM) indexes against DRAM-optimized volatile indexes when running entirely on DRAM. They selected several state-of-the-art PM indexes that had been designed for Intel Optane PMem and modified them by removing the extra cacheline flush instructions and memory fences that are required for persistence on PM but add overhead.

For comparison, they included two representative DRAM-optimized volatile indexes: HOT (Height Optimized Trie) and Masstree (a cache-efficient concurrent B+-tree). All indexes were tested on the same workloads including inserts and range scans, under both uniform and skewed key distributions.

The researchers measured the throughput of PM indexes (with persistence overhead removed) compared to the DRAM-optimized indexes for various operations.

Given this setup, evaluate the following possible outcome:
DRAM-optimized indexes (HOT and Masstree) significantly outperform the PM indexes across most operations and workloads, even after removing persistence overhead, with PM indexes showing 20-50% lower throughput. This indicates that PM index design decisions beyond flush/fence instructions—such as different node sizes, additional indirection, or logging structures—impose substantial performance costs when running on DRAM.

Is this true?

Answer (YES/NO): NO